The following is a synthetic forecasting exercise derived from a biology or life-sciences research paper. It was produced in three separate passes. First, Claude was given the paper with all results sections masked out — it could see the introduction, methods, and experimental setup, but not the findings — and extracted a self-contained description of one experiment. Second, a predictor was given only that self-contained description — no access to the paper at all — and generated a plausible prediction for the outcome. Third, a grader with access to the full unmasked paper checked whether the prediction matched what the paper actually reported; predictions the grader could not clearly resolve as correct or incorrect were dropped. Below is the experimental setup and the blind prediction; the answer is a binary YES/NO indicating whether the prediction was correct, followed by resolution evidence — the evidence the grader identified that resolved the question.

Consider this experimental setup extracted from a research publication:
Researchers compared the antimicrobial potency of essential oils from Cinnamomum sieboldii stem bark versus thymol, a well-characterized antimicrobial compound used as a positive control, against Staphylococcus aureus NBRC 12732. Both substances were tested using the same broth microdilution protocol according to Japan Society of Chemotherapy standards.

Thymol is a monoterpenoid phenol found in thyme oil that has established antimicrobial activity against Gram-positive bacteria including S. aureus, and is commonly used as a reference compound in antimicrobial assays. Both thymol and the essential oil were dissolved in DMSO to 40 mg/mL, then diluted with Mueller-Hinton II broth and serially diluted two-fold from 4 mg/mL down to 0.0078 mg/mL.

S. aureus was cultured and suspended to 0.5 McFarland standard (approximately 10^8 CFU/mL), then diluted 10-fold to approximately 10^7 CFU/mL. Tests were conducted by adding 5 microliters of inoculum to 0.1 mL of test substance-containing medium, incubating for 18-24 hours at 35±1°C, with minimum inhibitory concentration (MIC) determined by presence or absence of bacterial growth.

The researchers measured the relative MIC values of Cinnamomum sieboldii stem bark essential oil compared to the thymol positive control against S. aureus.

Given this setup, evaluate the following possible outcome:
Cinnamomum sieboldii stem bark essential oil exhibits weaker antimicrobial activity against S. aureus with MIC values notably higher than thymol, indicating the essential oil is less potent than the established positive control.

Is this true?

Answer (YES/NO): YES